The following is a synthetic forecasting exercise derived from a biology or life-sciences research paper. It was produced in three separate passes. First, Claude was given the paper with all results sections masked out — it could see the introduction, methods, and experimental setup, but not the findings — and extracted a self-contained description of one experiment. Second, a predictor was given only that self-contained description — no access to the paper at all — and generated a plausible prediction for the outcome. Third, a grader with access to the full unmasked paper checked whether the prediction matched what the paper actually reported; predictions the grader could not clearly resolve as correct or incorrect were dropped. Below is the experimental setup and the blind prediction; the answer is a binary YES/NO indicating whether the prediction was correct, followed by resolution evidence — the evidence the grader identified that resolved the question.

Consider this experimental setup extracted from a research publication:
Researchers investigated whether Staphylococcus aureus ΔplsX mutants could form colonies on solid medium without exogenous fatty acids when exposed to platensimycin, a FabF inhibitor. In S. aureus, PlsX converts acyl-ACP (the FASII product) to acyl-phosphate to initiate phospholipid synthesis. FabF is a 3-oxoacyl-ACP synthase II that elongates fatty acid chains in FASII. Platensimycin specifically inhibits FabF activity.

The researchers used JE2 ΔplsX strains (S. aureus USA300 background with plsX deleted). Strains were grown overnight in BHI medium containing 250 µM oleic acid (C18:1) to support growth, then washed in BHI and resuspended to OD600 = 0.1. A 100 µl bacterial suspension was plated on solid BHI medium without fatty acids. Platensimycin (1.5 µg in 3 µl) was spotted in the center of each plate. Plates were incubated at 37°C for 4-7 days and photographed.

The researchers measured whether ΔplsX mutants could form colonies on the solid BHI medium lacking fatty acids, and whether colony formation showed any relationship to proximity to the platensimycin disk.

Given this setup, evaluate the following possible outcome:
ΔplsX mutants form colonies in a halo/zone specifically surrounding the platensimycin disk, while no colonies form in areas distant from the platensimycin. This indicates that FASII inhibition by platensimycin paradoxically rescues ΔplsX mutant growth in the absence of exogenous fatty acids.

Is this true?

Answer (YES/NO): NO